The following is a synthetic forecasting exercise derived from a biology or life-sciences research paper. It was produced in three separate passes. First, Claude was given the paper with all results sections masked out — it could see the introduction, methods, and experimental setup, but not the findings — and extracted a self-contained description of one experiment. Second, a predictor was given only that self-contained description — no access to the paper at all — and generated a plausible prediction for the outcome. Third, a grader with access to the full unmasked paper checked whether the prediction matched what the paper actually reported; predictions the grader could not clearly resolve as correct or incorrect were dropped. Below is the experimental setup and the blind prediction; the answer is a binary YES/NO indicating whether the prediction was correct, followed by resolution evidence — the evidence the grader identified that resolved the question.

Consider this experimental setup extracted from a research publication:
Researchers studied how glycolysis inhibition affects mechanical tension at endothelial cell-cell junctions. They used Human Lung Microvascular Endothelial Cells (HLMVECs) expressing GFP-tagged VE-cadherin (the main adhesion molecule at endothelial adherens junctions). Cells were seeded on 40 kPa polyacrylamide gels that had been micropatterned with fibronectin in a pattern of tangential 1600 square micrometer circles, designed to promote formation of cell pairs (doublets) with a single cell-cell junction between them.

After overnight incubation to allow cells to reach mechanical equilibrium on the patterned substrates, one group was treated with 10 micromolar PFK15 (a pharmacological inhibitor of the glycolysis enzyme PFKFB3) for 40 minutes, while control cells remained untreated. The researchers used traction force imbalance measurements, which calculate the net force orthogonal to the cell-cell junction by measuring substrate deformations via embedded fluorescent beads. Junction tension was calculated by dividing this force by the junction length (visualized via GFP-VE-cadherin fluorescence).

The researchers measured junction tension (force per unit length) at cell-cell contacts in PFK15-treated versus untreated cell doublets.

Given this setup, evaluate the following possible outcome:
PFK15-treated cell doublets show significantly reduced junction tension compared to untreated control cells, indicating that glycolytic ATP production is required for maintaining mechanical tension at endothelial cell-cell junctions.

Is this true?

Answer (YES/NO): YES